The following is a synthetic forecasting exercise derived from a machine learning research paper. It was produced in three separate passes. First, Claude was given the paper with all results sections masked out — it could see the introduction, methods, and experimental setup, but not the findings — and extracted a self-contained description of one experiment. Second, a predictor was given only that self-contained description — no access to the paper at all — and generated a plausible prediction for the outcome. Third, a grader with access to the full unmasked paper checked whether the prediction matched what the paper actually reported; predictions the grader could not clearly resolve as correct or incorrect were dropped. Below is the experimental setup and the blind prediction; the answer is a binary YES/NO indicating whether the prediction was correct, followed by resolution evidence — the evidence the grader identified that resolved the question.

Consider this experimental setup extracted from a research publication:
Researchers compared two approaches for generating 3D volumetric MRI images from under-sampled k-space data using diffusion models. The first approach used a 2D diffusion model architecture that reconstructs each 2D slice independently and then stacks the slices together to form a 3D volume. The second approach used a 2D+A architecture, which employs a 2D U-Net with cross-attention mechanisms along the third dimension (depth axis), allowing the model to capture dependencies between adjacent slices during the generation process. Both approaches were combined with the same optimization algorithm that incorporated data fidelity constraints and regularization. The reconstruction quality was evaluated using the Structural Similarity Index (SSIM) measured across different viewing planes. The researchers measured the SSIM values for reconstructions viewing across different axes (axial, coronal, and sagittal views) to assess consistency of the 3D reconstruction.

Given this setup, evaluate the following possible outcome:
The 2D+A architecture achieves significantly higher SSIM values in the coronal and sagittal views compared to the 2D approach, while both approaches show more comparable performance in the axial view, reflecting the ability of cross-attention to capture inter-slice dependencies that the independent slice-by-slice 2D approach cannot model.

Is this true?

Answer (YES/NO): NO